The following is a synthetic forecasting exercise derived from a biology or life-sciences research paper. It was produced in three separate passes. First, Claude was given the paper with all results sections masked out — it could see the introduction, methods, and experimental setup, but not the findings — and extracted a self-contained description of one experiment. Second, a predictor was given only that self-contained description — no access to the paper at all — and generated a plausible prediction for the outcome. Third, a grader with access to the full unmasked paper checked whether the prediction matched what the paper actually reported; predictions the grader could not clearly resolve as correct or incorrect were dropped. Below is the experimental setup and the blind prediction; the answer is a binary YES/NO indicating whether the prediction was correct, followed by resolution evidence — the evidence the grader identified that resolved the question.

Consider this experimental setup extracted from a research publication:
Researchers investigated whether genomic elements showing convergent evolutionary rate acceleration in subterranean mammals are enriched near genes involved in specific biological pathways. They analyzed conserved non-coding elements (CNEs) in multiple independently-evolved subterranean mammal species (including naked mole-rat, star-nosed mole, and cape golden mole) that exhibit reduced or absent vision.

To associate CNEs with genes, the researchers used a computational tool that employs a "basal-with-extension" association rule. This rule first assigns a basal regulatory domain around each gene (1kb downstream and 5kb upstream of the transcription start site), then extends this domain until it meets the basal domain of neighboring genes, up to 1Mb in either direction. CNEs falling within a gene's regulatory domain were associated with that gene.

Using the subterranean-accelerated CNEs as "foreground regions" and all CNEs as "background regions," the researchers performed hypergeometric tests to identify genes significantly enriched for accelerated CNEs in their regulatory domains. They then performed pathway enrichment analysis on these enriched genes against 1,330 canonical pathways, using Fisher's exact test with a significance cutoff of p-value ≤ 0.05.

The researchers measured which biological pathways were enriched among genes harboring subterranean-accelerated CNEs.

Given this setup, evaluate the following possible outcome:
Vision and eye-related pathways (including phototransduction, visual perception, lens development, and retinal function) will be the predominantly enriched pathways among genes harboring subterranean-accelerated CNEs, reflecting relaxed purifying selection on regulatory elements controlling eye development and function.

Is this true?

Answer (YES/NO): NO